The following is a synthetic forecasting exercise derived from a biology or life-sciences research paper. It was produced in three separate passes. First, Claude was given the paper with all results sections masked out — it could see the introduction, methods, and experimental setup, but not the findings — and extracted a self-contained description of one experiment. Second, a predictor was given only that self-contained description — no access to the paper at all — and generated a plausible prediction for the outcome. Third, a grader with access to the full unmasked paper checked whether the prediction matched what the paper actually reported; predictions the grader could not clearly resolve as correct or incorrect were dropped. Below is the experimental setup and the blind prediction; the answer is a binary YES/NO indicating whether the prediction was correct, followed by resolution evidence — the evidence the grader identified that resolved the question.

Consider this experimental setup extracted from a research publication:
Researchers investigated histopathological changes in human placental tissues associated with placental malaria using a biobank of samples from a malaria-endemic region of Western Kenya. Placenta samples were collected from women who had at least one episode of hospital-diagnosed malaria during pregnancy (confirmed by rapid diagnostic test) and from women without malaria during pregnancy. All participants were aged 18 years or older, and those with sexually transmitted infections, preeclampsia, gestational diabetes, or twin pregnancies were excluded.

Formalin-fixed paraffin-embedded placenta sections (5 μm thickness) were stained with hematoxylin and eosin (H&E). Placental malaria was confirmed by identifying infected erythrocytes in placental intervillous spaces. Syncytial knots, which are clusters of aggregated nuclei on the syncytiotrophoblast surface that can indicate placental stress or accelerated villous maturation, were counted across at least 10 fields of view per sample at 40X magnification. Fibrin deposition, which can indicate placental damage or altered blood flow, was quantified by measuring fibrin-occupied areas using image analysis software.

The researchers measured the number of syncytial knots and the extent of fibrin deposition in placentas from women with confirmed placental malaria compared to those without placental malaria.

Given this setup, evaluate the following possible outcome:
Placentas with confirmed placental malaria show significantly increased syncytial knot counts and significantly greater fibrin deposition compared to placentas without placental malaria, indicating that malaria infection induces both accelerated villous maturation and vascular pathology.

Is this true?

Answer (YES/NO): YES